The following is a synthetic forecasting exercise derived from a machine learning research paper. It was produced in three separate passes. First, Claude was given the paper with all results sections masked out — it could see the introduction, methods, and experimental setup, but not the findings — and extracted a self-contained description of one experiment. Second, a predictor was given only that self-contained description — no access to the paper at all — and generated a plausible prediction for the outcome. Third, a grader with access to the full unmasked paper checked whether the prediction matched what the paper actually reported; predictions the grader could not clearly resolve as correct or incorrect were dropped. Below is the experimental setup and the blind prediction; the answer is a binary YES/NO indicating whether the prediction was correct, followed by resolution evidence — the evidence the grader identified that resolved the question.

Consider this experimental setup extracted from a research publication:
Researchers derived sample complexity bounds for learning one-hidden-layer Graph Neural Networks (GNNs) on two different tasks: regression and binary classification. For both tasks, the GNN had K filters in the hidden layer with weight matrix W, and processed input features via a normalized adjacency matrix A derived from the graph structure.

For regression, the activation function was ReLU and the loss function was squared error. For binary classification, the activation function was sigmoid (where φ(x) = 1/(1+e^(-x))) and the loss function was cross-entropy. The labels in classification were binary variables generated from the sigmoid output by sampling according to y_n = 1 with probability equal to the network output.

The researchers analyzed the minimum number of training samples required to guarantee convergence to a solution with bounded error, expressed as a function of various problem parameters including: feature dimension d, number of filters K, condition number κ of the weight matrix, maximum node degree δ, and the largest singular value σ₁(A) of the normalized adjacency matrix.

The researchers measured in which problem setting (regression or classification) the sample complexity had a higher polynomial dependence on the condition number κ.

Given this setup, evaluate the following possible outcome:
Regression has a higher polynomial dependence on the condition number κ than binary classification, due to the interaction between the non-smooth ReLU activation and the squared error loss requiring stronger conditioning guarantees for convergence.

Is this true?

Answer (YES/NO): YES